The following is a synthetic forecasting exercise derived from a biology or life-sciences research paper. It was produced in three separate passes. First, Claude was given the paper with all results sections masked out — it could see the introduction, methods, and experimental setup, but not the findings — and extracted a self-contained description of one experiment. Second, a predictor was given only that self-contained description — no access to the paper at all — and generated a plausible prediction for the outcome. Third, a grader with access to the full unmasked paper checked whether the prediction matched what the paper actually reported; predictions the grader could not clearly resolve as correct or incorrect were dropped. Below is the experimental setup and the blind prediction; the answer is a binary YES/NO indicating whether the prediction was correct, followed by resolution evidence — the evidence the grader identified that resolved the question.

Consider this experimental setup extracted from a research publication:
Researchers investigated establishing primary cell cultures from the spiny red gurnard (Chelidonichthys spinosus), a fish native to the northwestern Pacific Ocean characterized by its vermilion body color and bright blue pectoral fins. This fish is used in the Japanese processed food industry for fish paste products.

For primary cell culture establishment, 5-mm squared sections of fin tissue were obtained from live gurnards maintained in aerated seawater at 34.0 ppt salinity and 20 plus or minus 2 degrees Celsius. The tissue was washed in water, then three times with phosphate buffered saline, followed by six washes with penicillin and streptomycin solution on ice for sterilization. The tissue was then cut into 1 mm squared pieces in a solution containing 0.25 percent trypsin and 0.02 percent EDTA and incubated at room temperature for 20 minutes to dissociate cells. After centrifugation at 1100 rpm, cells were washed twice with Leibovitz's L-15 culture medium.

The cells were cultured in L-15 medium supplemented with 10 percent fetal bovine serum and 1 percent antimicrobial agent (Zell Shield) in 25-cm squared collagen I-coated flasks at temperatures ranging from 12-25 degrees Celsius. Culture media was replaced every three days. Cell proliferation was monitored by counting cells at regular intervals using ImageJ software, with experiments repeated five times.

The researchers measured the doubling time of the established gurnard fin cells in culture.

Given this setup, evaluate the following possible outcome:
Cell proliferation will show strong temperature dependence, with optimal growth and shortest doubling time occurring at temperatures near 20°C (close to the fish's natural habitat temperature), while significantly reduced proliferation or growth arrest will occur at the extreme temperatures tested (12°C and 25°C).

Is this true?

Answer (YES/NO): NO